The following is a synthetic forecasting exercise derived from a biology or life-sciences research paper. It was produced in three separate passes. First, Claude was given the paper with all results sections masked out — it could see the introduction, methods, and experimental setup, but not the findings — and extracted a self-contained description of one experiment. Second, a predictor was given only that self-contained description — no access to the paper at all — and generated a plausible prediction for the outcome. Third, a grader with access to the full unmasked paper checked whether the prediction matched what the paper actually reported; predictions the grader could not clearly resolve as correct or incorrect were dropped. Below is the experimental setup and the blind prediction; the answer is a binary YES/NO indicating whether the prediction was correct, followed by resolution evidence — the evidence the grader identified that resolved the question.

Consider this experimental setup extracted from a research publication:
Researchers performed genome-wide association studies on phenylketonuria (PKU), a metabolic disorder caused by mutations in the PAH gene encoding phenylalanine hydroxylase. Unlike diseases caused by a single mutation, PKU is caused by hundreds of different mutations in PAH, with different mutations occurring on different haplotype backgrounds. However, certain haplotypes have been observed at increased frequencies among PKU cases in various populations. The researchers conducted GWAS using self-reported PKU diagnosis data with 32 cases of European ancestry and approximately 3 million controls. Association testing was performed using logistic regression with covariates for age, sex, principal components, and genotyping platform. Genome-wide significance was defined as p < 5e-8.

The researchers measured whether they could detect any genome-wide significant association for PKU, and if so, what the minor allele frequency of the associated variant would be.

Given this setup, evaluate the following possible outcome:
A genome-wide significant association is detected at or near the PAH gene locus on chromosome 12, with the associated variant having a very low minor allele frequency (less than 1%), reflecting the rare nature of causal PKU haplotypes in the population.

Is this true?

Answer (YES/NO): NO